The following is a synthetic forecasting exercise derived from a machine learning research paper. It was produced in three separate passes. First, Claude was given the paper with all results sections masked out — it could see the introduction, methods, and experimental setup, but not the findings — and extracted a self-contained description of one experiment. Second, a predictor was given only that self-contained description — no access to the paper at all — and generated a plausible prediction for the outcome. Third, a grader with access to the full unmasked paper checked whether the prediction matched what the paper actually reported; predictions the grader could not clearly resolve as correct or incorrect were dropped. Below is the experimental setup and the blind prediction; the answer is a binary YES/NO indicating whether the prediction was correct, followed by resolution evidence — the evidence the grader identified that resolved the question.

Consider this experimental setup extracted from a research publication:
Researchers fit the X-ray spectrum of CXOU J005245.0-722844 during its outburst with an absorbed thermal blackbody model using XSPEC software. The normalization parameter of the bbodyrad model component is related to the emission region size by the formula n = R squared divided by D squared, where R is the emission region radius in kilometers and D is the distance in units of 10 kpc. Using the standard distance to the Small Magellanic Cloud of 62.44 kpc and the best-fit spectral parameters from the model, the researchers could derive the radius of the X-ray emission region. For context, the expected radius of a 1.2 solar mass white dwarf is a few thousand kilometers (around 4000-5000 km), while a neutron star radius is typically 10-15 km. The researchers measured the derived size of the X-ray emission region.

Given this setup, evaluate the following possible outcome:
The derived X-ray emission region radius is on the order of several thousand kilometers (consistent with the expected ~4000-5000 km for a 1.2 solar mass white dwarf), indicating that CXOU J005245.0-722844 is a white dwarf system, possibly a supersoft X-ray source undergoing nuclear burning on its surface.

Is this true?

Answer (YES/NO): NO